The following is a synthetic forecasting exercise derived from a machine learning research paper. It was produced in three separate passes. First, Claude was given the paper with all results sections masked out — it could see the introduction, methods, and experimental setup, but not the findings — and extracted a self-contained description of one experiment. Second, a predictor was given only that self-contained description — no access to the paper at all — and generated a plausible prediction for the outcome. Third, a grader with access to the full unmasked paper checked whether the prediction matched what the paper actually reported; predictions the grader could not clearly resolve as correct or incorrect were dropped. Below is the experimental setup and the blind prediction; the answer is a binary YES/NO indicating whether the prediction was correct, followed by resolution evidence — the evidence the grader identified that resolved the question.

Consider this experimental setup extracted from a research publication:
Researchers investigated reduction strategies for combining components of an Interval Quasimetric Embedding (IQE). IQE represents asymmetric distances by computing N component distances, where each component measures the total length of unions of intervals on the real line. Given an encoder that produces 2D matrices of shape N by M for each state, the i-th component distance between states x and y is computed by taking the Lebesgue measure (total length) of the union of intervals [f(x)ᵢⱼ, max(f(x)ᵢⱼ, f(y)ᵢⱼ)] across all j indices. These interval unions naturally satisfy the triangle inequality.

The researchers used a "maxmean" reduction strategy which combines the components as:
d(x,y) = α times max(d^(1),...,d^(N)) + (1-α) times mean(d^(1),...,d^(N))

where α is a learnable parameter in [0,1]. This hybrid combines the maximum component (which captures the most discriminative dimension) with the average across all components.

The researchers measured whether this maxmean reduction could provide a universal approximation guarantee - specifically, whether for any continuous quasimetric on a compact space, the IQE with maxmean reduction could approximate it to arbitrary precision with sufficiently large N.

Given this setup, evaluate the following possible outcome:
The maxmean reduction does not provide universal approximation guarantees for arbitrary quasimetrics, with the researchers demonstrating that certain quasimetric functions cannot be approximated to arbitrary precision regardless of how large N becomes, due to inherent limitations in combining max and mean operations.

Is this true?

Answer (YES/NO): NO